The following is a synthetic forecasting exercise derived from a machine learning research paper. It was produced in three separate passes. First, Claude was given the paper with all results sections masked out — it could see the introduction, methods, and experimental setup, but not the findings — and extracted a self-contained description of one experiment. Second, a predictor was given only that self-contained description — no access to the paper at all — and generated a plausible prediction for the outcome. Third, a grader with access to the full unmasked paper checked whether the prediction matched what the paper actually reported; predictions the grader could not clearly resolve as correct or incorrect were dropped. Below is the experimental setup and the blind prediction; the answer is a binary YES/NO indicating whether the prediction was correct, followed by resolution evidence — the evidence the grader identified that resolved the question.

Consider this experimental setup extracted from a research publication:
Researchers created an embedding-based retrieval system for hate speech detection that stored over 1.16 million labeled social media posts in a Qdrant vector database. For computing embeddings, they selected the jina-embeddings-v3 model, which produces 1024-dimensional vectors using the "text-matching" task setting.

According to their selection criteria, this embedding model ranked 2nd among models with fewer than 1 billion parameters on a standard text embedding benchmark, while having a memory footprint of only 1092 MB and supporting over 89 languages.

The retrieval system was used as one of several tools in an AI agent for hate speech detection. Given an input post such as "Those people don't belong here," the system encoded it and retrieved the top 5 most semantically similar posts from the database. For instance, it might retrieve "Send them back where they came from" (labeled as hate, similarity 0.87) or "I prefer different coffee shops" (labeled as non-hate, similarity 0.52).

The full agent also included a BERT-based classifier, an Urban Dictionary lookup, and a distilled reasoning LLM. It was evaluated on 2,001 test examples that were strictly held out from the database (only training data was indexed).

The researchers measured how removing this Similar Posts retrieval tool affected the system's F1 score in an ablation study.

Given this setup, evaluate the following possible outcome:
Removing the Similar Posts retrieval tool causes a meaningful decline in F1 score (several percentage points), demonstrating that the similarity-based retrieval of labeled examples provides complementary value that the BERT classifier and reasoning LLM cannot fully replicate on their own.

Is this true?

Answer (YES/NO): YES